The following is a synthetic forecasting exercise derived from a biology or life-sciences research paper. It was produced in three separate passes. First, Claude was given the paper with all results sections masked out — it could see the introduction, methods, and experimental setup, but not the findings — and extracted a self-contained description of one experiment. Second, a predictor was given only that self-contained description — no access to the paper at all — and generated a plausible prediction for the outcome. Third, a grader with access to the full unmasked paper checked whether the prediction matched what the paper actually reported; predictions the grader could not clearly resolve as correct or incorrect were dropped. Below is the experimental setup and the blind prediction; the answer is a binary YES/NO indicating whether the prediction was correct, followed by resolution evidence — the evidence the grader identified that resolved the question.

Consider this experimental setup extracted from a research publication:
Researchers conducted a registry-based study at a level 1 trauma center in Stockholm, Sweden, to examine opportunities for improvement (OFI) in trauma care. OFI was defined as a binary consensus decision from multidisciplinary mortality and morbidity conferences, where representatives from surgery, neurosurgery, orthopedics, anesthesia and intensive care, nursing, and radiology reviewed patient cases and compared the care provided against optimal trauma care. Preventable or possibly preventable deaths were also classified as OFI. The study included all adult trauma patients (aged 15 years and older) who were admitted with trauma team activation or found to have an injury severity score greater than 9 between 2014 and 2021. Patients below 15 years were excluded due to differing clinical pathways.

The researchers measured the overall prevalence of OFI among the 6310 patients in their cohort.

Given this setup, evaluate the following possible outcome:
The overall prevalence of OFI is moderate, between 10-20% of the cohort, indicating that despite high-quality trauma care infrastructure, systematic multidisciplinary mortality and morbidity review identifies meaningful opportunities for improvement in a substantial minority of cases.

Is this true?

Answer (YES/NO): NO